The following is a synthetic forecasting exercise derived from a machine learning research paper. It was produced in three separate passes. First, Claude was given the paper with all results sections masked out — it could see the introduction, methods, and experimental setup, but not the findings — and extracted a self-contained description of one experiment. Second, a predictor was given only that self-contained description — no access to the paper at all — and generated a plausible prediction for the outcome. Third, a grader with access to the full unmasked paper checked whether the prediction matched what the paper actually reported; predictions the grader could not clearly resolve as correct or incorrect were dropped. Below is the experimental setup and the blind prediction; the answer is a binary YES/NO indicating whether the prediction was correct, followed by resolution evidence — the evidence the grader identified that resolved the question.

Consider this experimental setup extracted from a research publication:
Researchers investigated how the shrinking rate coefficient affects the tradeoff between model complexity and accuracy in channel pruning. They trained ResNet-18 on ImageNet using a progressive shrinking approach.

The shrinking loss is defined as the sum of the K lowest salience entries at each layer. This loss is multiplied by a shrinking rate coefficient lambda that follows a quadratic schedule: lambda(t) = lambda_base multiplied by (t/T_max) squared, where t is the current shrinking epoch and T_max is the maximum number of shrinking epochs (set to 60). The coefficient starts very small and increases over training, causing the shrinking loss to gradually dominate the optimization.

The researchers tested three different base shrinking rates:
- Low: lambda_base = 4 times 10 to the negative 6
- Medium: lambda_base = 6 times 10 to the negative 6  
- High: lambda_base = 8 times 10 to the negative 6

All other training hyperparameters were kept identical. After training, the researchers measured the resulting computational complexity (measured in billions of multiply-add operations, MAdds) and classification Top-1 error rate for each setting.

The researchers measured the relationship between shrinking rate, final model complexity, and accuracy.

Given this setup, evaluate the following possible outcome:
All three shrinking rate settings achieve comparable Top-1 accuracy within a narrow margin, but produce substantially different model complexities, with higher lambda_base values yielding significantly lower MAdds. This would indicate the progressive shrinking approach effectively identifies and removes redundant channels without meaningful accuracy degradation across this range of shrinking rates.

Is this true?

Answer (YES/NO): NO